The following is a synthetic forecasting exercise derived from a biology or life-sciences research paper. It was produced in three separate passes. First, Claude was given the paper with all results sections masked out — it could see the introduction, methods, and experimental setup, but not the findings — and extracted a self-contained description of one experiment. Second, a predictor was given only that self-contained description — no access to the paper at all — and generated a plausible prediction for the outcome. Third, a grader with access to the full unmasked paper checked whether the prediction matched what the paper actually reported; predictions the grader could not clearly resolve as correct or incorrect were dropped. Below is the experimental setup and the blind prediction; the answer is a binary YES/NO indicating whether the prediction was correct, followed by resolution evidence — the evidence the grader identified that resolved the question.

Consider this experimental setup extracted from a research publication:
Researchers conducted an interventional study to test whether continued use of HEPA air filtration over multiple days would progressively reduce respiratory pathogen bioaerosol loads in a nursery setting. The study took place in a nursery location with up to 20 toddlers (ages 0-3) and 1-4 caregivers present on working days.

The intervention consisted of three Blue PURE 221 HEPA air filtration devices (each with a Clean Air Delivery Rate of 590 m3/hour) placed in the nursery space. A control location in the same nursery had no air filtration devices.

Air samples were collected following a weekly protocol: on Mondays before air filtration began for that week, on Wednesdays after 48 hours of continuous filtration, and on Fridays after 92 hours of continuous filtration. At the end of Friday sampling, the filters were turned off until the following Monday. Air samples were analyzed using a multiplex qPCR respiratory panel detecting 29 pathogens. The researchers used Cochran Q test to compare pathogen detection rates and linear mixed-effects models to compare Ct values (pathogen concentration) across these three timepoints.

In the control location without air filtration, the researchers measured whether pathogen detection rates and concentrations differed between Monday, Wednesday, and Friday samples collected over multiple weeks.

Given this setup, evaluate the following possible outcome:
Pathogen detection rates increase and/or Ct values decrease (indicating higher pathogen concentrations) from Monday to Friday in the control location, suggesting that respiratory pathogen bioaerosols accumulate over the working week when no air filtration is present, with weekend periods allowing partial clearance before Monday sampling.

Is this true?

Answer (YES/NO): NO